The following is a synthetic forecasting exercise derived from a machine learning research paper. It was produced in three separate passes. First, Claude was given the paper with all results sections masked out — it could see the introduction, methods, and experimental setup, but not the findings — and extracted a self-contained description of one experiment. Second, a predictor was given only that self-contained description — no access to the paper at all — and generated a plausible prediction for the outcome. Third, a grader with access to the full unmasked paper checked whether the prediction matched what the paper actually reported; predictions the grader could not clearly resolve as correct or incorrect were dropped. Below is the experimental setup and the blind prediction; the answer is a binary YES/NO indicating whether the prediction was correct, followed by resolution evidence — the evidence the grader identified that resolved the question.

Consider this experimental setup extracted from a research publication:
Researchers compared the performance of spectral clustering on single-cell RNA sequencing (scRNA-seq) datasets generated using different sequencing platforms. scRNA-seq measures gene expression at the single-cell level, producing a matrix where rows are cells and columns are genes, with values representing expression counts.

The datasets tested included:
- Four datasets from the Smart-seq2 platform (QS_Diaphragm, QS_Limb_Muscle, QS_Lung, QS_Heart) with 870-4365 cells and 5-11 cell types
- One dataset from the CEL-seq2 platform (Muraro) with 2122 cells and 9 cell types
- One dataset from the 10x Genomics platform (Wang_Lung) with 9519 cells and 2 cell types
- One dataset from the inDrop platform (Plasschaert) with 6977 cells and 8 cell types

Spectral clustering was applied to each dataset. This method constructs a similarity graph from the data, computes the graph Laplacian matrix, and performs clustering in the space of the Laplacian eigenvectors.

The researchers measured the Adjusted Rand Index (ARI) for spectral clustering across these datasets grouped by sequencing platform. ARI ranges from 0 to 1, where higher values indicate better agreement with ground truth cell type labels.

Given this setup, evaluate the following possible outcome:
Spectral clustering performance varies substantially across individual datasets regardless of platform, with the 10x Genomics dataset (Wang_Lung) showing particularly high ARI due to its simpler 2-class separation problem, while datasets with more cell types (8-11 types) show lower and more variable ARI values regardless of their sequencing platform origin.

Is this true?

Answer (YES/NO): NO